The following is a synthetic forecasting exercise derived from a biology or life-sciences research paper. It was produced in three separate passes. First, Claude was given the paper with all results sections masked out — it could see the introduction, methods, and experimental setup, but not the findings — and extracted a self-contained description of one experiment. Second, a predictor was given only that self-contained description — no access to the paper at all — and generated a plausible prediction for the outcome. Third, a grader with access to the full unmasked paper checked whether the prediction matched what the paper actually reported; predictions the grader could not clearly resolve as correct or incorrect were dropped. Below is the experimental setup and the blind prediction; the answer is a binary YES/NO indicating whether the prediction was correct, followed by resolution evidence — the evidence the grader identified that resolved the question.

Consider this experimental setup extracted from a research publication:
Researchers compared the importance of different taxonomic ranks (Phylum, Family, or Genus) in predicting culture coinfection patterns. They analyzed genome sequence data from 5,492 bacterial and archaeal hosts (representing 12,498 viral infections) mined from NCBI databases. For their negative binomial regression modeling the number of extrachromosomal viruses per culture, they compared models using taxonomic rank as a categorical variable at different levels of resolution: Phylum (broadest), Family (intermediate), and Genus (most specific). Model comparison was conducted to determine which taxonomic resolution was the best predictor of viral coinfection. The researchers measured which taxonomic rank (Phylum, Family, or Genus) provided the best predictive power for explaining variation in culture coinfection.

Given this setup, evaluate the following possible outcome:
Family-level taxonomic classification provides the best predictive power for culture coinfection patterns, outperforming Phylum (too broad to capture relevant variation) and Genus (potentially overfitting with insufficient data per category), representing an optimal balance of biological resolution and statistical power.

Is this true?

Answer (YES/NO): NO